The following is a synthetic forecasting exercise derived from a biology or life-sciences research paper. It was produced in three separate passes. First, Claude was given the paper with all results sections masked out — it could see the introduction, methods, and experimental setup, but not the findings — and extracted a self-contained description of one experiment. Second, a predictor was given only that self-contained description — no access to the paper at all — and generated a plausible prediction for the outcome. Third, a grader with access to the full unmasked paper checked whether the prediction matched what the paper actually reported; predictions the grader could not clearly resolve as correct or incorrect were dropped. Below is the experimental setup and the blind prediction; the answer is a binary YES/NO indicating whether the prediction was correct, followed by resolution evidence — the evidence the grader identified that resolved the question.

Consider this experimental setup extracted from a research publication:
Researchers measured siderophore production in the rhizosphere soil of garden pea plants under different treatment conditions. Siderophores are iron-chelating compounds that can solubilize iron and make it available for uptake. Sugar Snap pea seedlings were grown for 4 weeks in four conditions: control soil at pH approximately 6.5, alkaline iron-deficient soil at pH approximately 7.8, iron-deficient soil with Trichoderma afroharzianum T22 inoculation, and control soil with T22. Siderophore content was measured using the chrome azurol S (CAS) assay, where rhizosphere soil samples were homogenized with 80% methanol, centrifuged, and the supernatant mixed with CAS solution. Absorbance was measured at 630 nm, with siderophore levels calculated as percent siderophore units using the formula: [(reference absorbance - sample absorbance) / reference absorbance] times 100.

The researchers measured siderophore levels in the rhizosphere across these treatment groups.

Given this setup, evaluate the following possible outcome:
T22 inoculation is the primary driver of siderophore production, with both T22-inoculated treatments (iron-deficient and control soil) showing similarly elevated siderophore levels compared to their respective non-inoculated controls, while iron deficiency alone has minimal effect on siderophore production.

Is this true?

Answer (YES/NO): NO